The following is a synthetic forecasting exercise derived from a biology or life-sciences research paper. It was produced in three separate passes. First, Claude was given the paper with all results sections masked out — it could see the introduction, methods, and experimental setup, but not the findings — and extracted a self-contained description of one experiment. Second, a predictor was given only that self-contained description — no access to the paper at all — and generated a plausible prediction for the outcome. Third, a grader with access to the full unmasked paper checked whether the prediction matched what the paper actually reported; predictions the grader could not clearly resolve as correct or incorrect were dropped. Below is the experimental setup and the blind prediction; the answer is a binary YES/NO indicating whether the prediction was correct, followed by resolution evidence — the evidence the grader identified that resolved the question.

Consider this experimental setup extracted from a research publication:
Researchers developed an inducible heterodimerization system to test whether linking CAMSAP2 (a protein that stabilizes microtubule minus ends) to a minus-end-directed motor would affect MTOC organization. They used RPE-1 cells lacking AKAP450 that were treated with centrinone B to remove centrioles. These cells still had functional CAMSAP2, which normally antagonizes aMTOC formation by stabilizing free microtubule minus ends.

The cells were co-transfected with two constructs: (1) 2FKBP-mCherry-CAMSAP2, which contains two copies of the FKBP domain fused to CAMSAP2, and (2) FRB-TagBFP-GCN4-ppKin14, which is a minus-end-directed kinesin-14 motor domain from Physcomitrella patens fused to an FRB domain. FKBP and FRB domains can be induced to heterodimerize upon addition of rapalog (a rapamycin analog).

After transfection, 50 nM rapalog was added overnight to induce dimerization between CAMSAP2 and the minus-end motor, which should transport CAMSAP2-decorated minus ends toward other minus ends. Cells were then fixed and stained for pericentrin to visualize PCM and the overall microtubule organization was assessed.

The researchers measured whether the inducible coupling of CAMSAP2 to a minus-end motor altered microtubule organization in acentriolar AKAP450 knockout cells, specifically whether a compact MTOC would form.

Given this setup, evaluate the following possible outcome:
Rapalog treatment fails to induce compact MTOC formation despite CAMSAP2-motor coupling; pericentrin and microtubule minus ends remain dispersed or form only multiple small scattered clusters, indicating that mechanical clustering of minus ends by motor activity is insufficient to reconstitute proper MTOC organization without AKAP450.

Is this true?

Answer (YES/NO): NO